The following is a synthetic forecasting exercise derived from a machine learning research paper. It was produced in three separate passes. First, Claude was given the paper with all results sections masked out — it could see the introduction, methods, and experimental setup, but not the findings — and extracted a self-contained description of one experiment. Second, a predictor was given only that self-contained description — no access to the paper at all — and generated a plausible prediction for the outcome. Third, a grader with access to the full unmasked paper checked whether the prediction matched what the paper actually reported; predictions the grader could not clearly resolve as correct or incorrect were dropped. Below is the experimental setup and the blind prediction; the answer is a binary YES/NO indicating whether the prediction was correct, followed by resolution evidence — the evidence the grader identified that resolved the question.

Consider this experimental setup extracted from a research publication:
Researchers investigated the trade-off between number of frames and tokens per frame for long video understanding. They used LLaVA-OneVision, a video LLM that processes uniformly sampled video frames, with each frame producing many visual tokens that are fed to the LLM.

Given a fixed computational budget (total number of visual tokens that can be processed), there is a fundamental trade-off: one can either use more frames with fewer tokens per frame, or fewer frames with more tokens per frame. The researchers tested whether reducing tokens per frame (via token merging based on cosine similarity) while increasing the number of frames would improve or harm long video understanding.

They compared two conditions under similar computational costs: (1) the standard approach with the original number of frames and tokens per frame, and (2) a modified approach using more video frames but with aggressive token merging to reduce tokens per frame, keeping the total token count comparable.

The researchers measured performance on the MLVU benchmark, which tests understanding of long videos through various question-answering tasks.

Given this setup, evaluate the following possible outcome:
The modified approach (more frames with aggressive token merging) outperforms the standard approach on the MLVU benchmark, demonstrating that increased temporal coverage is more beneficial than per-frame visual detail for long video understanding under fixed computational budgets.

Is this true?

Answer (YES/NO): YES